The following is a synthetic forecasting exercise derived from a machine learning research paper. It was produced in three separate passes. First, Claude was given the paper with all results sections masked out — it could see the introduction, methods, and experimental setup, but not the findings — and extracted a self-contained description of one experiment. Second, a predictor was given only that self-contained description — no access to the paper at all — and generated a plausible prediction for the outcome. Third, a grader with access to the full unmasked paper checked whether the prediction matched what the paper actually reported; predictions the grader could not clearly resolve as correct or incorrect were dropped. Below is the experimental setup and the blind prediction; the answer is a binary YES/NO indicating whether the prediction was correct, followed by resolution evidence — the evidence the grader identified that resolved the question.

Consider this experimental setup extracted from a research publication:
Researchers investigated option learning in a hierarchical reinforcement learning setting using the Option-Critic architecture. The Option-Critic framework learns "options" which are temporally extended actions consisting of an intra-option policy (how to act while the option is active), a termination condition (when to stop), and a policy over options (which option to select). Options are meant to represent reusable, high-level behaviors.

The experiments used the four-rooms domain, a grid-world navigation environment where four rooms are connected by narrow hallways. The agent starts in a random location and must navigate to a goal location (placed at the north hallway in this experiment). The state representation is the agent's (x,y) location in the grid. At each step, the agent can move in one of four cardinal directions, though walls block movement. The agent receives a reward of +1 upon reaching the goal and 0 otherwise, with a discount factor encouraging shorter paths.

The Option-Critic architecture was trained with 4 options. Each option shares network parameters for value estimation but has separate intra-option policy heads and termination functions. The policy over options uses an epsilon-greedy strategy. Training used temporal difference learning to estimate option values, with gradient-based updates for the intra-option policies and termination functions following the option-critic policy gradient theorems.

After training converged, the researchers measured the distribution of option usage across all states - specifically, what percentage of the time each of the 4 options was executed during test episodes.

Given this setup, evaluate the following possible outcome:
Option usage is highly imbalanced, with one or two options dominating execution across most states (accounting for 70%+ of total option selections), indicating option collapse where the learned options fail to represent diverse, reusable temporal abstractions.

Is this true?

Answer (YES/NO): YES